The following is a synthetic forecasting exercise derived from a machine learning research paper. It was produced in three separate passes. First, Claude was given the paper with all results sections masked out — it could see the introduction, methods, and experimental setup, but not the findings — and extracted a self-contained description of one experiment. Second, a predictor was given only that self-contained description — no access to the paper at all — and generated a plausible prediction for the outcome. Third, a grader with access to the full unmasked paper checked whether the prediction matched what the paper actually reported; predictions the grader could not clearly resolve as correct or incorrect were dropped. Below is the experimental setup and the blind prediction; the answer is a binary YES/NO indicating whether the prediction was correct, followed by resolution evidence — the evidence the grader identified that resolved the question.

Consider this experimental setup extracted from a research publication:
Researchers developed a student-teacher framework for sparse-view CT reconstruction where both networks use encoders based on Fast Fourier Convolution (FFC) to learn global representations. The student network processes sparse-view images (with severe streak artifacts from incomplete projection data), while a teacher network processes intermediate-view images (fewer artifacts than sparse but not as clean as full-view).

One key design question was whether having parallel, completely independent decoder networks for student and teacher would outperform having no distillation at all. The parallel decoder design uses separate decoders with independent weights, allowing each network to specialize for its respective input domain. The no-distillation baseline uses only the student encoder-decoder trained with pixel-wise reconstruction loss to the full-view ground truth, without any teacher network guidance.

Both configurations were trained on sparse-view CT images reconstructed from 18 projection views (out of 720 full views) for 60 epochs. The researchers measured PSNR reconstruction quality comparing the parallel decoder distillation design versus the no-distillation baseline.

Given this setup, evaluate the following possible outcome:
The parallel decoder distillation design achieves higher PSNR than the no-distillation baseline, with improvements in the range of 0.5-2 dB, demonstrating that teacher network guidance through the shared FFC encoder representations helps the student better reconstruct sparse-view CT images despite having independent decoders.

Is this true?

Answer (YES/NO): NO